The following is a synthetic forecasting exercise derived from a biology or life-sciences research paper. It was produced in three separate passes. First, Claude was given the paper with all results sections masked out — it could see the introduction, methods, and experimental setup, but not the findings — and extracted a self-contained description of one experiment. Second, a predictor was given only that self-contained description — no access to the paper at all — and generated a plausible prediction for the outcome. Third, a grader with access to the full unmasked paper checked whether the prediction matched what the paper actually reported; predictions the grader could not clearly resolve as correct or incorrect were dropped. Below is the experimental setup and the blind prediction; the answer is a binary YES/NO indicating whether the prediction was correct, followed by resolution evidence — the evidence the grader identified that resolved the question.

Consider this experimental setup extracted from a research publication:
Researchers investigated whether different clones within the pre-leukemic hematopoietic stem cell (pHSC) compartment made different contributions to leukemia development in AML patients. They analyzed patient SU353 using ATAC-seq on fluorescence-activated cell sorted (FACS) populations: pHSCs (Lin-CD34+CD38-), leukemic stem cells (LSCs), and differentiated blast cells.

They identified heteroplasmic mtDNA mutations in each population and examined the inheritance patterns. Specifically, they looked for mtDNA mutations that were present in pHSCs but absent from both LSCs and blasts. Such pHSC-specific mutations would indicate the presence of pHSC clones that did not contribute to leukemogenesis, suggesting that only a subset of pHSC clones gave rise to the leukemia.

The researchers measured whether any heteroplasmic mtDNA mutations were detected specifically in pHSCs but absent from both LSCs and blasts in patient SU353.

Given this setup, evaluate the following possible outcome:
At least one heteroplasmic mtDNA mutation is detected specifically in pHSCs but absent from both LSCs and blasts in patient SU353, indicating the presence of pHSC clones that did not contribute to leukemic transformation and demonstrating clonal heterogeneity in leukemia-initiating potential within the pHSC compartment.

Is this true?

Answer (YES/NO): YES